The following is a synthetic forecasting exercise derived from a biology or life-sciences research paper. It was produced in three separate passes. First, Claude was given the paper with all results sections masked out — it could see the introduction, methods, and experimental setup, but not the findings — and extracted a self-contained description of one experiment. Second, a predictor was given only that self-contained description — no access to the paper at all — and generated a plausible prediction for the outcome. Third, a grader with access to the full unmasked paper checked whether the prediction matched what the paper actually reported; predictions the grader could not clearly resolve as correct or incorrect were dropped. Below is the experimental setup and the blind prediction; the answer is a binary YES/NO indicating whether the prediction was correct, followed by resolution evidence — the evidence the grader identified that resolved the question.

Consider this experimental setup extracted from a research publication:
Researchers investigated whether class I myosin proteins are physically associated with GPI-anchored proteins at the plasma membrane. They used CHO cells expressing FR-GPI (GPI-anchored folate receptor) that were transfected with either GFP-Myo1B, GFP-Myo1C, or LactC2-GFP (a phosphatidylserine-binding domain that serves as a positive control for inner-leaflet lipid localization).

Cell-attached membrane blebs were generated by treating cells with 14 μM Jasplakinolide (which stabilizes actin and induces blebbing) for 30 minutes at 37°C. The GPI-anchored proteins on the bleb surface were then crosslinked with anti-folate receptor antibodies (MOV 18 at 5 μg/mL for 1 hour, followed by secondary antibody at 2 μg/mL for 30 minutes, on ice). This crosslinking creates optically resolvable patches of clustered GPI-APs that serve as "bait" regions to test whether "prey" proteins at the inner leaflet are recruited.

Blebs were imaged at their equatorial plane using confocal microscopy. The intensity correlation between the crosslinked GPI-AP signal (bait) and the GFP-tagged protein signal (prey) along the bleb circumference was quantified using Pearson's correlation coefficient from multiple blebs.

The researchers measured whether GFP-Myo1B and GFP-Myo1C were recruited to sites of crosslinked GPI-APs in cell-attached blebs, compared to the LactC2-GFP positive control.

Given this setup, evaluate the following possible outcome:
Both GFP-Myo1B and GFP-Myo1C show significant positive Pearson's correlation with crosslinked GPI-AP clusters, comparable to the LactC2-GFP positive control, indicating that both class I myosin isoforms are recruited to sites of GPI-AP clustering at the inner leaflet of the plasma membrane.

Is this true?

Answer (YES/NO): YES